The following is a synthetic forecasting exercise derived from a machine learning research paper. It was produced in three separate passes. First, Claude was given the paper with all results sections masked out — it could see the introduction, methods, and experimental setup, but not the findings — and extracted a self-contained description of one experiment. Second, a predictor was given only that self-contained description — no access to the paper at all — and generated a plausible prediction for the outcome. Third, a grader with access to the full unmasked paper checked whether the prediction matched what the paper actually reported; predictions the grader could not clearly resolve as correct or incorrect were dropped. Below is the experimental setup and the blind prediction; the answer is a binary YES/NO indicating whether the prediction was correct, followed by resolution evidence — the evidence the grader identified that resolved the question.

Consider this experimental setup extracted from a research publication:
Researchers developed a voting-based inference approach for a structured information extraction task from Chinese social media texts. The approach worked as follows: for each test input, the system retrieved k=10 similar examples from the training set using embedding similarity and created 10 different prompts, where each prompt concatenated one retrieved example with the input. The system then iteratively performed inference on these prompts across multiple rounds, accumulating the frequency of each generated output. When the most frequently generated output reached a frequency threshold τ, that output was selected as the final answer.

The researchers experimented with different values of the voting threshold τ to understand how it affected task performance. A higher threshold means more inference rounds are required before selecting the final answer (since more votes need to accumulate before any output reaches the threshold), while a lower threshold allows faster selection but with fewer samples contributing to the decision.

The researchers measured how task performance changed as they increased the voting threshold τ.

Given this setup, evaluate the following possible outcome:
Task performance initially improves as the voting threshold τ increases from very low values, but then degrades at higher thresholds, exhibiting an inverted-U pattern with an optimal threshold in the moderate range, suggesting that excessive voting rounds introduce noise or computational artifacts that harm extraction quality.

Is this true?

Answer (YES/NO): NO